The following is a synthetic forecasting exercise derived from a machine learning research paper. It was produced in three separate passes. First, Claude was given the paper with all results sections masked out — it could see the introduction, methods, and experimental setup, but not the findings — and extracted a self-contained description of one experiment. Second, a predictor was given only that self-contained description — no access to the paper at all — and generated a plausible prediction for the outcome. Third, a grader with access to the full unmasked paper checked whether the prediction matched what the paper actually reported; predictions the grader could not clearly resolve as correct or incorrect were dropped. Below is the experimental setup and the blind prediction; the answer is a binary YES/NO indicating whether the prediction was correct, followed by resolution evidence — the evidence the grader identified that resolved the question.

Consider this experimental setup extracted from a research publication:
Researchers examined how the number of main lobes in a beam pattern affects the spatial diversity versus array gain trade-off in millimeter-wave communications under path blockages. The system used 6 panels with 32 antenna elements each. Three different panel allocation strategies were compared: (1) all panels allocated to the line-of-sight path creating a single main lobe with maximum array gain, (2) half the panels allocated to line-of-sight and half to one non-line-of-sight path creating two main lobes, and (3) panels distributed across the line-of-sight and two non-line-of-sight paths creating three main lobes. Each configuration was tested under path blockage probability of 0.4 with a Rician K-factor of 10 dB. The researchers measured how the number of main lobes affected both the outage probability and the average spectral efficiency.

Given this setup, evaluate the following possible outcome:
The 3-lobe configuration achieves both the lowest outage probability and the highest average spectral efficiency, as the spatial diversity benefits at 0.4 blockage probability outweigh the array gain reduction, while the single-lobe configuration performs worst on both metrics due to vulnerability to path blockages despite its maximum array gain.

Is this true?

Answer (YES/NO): NO